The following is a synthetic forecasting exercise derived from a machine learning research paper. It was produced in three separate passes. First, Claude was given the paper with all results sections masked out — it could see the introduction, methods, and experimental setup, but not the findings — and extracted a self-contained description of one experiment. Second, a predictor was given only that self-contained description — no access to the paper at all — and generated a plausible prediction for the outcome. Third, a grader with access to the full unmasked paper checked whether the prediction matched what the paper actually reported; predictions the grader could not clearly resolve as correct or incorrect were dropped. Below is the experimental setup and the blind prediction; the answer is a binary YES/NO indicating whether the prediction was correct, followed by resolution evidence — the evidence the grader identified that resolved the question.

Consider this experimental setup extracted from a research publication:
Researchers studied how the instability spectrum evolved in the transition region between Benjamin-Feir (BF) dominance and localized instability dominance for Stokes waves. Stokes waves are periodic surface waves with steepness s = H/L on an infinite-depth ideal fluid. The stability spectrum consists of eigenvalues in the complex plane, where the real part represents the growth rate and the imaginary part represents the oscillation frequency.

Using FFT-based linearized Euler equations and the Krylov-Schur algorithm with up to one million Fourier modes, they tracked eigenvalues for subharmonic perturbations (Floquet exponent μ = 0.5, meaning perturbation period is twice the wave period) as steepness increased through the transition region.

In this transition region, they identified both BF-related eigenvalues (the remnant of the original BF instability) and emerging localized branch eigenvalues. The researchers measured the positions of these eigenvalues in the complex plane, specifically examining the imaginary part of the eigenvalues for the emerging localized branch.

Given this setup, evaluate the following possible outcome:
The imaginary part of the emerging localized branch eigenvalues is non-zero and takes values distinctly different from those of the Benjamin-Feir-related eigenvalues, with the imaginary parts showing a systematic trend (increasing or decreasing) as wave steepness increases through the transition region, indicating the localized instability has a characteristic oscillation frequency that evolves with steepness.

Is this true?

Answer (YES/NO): NO